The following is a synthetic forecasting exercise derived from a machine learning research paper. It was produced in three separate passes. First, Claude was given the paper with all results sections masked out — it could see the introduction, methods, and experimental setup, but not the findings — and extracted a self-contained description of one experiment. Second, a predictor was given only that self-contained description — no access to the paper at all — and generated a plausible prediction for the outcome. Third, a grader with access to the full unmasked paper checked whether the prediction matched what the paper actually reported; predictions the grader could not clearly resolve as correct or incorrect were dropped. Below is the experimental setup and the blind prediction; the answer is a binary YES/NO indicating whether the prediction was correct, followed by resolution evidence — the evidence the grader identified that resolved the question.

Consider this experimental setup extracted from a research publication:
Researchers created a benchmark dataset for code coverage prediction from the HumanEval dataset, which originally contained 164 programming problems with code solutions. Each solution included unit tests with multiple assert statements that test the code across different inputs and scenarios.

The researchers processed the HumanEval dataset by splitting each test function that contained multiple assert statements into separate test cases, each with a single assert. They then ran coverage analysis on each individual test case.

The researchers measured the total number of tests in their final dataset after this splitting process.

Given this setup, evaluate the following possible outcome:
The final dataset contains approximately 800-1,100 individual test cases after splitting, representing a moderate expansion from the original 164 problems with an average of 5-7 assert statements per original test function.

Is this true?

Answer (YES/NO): NO